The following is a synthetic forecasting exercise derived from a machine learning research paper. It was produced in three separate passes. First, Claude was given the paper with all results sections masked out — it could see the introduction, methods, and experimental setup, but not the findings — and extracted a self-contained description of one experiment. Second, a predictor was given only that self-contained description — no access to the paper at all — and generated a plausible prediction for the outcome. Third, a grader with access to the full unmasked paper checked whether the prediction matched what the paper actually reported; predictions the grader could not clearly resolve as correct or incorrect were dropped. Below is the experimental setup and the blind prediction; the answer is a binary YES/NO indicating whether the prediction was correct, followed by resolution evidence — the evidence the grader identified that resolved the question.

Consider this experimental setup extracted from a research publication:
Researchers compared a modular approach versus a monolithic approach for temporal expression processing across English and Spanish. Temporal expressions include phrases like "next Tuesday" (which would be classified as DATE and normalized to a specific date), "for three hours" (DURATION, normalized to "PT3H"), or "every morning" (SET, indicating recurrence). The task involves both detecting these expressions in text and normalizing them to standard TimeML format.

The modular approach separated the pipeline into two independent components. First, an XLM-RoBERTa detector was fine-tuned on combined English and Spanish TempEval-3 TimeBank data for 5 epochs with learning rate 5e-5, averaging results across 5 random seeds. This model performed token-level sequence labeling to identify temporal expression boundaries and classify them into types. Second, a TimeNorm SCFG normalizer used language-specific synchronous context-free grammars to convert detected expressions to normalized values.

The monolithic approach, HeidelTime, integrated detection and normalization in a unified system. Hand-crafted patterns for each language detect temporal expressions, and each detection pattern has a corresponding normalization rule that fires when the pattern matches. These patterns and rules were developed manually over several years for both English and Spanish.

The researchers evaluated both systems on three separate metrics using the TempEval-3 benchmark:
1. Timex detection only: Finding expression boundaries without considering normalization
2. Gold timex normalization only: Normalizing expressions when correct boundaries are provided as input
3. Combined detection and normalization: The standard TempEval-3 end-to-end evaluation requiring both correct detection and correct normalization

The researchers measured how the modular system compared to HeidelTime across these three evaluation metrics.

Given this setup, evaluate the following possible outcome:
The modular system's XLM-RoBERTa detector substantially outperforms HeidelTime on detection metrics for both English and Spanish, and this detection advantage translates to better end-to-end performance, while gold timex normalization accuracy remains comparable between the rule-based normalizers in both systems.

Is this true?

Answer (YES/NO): NO